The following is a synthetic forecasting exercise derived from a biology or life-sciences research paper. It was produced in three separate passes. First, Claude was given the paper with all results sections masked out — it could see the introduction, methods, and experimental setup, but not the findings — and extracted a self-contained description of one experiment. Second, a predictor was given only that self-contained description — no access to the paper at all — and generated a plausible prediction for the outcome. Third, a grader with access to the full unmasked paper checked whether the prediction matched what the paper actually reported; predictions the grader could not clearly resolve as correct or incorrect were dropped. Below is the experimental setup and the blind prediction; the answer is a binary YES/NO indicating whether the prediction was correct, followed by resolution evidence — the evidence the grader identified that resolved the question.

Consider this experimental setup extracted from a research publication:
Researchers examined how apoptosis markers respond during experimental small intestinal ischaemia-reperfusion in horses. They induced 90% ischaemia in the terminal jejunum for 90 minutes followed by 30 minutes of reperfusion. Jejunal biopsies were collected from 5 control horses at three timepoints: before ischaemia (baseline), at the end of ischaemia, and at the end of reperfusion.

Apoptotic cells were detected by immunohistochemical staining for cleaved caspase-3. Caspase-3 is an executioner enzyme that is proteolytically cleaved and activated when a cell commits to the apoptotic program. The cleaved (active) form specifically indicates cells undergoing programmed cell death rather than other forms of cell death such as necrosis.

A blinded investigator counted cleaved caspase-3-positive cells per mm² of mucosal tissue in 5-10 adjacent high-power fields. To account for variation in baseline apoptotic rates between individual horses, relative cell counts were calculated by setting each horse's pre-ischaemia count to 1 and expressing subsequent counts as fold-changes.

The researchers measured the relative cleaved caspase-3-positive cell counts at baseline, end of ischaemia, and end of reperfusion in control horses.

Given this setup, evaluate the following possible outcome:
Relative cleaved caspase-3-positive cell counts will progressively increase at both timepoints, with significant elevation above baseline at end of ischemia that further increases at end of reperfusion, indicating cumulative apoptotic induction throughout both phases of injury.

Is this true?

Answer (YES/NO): NO